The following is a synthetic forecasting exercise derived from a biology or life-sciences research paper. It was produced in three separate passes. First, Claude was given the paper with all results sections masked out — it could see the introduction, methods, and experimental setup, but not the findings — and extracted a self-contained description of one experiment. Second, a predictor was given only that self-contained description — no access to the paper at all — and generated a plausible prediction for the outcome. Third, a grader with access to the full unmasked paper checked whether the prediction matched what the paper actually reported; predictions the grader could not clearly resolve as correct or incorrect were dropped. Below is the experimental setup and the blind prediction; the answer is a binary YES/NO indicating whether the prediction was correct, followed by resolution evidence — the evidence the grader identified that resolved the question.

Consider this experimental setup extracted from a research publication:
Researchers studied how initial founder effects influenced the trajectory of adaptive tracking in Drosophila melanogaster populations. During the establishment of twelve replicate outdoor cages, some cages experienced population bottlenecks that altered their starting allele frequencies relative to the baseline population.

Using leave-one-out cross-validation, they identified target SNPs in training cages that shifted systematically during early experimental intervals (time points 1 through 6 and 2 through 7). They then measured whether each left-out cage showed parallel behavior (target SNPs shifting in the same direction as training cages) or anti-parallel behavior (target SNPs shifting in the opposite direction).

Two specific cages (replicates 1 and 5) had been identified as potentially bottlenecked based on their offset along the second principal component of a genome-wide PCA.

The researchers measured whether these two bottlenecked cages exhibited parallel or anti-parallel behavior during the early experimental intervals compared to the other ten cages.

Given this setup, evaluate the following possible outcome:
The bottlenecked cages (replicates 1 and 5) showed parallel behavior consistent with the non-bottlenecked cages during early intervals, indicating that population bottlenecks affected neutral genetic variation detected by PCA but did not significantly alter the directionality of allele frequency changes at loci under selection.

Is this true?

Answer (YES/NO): NO